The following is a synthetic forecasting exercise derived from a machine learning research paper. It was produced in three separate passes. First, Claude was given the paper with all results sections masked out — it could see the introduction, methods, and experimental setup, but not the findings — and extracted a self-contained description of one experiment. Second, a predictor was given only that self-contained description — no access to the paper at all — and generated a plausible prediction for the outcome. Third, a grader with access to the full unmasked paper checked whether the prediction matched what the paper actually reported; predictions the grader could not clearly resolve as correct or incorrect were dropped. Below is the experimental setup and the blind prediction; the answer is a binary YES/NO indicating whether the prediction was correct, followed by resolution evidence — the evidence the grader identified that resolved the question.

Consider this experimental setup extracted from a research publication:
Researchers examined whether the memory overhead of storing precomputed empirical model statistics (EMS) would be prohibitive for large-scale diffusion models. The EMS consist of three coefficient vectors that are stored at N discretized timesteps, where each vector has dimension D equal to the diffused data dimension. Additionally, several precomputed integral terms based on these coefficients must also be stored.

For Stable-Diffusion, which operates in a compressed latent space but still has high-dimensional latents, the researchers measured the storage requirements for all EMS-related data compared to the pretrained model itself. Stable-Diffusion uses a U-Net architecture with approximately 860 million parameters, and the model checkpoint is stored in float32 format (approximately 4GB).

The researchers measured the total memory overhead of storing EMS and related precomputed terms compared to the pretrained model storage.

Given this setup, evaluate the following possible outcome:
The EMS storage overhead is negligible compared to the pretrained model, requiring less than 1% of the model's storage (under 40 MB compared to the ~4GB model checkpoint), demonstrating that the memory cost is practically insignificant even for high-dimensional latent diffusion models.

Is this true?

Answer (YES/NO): NO